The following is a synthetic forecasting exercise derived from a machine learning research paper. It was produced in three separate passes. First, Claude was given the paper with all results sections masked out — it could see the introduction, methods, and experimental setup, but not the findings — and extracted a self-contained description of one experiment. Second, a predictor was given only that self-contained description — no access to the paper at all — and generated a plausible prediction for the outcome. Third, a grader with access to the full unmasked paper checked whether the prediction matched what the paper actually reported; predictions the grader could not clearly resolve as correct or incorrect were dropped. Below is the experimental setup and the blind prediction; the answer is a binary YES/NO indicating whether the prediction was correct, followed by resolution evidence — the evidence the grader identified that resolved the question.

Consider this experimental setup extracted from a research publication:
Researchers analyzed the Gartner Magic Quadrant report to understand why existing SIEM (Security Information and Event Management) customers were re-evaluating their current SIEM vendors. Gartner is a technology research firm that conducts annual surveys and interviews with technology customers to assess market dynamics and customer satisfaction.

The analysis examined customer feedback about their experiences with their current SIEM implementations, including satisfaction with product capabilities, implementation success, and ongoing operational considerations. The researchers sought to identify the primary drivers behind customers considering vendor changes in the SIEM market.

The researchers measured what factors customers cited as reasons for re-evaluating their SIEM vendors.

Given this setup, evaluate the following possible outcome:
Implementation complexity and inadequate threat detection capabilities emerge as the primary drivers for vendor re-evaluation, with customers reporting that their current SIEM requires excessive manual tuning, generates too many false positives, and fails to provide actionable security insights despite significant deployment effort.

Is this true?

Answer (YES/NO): NO